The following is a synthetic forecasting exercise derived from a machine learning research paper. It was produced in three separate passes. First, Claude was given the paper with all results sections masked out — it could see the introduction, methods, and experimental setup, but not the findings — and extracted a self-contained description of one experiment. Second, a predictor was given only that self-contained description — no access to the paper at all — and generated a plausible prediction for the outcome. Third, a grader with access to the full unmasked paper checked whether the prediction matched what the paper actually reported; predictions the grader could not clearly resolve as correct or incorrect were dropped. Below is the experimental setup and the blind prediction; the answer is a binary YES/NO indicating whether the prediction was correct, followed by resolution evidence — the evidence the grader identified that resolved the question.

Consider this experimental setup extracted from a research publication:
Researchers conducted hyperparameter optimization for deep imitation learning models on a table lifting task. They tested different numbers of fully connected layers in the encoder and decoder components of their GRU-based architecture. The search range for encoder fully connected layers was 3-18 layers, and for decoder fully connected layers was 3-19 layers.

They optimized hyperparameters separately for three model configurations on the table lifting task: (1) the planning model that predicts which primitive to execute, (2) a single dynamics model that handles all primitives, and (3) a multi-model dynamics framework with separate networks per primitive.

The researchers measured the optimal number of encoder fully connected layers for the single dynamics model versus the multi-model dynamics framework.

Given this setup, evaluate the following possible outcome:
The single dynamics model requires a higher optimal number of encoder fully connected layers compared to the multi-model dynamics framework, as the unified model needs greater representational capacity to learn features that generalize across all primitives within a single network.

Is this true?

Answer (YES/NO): YES